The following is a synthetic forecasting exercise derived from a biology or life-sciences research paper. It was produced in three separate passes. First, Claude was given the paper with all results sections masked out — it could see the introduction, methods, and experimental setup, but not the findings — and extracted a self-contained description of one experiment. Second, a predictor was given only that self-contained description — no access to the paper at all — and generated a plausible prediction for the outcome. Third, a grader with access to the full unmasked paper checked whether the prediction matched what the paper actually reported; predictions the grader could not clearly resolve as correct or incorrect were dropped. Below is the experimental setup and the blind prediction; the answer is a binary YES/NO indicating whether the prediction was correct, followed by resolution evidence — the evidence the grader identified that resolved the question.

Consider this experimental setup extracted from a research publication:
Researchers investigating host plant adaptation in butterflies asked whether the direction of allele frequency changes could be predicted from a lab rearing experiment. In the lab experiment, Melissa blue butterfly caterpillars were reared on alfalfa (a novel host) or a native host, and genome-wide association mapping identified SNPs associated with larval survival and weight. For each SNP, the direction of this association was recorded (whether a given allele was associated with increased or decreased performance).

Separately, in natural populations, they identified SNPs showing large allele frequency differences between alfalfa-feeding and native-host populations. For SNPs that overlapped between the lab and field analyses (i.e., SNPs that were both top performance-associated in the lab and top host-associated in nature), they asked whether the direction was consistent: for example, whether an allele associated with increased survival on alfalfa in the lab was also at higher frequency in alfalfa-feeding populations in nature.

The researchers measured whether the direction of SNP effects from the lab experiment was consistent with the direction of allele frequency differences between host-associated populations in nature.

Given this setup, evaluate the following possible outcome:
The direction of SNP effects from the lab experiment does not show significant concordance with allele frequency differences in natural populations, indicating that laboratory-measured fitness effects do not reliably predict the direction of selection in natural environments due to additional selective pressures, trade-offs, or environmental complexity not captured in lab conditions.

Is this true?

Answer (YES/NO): YES